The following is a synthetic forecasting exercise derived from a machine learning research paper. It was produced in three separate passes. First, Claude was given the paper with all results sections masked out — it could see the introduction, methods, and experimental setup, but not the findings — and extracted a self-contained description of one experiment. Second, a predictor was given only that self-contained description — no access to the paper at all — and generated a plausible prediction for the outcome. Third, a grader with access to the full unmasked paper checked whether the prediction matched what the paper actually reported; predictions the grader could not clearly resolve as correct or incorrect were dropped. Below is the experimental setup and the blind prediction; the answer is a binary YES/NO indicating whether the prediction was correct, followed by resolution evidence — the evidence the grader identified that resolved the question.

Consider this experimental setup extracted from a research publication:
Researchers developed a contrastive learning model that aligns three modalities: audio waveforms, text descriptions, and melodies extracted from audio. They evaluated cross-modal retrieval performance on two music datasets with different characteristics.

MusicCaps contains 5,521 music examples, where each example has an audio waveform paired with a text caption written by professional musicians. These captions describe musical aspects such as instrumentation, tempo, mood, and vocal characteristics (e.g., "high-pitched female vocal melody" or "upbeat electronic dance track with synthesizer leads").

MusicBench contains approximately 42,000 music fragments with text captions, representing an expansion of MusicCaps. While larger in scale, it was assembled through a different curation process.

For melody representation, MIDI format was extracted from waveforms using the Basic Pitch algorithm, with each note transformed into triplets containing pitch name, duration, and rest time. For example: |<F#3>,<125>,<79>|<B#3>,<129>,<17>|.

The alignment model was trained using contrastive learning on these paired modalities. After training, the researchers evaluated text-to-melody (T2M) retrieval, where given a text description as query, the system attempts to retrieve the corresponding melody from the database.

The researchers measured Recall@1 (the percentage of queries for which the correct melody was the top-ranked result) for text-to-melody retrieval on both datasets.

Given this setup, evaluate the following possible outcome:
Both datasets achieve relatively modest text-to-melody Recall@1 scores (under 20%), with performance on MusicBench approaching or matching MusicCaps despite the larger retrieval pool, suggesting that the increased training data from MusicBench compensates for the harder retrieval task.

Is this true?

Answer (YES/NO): NO